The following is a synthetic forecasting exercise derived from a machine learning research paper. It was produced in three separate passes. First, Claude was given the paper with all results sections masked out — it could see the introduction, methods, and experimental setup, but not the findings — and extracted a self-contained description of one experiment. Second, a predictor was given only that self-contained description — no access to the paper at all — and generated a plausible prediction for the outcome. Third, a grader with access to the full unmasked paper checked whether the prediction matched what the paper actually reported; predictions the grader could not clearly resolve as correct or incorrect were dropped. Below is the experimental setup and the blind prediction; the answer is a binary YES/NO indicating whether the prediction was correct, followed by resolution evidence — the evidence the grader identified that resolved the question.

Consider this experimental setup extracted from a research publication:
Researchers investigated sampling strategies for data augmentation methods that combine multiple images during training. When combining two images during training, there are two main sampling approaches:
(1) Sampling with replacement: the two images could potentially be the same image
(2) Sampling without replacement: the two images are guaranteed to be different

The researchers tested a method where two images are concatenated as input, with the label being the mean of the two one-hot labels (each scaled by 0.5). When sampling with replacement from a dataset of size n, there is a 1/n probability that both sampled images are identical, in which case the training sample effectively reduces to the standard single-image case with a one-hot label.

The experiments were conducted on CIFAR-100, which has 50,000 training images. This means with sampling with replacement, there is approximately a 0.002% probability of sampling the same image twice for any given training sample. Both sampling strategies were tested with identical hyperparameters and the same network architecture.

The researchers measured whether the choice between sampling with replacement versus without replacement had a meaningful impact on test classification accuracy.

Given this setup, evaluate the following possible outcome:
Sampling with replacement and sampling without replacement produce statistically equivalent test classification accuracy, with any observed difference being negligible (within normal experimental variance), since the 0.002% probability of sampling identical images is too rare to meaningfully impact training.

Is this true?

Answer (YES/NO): YES